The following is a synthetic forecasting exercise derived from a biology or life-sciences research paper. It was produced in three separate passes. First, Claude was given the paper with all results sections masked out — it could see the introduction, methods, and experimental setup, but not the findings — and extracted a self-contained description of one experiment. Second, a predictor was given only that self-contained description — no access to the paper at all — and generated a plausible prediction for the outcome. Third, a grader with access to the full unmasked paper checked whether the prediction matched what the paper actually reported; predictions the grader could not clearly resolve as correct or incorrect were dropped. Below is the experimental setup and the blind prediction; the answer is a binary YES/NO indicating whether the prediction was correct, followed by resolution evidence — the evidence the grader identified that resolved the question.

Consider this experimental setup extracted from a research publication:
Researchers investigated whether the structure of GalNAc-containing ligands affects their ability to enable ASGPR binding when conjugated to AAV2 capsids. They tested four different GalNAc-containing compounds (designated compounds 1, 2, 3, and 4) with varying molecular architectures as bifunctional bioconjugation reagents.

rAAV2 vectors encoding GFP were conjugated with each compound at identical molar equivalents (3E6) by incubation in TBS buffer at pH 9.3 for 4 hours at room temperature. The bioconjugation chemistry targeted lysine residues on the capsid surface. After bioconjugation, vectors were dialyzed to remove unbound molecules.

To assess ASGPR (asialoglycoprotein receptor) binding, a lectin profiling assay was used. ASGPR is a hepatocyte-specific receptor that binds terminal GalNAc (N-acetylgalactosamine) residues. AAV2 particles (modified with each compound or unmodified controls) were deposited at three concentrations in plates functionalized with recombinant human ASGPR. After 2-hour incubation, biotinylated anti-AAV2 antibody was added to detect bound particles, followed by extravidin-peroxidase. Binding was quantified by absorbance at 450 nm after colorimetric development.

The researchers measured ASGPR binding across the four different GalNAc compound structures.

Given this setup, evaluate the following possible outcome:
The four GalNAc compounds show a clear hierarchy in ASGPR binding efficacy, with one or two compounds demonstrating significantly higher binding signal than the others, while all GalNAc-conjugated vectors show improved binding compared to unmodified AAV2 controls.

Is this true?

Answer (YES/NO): NO